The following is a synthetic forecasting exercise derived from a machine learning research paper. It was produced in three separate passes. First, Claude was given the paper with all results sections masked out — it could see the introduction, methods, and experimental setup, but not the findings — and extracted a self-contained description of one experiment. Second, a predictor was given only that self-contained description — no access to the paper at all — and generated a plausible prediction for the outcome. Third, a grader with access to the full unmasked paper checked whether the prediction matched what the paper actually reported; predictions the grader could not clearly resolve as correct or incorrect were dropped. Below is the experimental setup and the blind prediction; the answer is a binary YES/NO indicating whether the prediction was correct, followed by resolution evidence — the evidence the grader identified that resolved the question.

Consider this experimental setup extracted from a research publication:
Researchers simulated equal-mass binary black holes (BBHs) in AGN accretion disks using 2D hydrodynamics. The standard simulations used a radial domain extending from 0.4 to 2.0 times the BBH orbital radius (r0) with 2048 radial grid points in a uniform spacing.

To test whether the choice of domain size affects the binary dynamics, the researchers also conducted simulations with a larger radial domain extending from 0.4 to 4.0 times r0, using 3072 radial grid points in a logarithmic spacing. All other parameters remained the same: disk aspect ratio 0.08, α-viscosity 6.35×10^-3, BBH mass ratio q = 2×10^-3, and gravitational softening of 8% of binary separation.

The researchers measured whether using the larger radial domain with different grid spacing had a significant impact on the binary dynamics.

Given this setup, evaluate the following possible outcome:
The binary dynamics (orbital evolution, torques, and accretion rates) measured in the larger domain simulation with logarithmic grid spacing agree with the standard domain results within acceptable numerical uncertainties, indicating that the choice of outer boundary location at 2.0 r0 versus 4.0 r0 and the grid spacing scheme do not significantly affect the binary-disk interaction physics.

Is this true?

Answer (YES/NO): YES